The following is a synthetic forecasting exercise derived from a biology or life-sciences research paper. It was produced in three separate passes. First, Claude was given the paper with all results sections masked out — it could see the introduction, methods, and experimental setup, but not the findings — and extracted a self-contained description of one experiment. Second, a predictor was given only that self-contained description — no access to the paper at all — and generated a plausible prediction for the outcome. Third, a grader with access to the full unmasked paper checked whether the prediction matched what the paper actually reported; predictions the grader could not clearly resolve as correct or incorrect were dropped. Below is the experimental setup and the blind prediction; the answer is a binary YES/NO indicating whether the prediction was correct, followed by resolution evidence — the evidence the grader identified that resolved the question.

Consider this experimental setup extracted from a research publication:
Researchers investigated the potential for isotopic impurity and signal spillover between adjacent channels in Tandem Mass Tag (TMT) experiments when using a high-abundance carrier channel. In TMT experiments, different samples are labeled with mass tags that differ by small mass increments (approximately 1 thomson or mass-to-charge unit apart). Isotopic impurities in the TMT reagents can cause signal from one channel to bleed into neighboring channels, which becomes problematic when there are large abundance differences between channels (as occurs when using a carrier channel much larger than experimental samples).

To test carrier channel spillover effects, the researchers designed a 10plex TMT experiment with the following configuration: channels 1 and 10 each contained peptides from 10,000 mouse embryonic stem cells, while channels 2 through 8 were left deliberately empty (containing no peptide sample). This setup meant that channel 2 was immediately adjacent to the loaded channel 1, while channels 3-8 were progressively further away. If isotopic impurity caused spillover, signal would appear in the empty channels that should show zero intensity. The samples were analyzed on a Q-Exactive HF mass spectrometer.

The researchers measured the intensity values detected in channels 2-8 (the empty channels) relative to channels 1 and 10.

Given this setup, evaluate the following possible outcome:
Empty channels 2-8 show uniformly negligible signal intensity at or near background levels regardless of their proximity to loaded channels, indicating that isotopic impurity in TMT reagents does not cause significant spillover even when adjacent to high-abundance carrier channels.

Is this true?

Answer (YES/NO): NO